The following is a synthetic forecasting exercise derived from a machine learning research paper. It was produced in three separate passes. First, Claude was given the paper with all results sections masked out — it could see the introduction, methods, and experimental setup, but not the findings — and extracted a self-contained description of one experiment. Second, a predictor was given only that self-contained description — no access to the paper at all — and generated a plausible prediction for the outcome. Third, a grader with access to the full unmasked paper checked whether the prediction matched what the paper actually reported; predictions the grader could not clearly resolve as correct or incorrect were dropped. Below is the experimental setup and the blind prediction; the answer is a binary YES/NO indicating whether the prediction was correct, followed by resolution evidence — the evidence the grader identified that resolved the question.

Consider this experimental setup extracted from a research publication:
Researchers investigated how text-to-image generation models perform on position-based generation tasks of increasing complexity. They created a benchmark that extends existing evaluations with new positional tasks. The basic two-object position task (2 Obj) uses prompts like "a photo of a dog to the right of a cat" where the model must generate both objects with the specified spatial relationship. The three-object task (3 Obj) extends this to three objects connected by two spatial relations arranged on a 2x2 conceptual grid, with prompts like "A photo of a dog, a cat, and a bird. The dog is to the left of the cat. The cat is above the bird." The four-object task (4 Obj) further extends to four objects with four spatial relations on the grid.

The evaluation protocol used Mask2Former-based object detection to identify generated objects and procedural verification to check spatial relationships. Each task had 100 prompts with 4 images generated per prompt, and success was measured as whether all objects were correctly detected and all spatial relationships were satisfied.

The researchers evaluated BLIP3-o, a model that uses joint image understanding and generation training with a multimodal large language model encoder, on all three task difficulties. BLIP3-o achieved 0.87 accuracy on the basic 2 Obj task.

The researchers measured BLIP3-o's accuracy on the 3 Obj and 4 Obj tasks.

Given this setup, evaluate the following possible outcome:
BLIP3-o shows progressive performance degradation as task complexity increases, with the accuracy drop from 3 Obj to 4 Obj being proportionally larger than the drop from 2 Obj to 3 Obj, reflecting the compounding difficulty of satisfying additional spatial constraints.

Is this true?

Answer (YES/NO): YES